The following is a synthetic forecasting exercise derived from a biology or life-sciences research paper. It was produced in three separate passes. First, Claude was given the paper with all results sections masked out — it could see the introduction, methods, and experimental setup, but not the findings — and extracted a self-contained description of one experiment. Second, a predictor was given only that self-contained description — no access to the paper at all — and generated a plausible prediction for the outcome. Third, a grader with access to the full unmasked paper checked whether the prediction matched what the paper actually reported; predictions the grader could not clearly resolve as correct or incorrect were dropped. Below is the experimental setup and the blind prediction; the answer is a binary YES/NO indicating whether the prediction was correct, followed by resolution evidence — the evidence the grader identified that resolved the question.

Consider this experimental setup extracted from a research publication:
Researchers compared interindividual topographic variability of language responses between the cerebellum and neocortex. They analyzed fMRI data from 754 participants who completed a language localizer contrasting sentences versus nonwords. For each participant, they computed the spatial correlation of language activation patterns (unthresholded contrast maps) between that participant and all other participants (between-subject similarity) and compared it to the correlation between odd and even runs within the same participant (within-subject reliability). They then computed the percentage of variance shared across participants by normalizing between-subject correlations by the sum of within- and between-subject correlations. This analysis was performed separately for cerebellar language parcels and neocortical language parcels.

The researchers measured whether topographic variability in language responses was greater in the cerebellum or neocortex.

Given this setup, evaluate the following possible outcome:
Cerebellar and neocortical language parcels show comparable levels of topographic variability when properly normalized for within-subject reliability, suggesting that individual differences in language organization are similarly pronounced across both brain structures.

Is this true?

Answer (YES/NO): NO